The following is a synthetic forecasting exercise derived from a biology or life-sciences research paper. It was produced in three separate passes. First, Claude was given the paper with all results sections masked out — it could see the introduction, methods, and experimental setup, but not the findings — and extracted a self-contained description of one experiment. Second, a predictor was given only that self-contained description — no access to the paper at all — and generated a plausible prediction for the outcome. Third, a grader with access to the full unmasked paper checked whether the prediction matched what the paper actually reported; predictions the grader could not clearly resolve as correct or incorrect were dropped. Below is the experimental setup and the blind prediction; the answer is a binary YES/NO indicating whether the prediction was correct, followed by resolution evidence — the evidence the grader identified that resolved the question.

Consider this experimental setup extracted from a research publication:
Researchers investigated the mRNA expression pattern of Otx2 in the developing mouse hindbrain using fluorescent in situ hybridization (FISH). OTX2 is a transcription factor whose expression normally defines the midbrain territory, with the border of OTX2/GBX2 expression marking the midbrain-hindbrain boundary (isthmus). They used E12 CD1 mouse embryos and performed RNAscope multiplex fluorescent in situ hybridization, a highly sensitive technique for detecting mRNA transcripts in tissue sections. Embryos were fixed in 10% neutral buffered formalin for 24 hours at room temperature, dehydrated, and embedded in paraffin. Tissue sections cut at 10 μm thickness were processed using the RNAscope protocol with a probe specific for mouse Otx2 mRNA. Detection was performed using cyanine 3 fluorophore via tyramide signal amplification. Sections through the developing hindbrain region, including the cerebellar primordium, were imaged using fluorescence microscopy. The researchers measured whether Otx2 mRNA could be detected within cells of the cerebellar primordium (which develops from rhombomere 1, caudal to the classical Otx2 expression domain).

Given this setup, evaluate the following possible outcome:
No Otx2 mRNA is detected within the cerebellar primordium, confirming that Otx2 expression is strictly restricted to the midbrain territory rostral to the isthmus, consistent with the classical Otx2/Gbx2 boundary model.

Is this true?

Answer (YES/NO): NO